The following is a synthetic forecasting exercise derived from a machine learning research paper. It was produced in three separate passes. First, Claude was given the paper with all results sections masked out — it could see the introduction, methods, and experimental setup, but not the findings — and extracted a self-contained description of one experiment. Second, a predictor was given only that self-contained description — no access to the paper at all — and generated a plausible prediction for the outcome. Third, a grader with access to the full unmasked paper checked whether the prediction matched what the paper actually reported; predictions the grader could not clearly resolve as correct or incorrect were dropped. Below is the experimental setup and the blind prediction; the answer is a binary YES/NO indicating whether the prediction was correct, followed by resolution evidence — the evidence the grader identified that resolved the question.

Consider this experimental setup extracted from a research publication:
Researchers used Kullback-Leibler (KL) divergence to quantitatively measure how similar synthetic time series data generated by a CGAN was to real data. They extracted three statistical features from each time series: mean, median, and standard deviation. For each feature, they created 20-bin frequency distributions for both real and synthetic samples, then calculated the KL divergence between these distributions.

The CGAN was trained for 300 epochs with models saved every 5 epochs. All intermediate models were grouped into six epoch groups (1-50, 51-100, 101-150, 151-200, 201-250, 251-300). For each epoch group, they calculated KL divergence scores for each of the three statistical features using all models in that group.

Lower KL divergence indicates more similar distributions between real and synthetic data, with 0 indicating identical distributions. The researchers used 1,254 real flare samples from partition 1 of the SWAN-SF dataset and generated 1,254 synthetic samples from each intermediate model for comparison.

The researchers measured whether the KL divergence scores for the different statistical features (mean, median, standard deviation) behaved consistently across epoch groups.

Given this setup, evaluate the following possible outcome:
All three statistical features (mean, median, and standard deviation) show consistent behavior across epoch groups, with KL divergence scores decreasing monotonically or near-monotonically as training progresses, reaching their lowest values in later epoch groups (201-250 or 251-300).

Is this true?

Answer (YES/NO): YES